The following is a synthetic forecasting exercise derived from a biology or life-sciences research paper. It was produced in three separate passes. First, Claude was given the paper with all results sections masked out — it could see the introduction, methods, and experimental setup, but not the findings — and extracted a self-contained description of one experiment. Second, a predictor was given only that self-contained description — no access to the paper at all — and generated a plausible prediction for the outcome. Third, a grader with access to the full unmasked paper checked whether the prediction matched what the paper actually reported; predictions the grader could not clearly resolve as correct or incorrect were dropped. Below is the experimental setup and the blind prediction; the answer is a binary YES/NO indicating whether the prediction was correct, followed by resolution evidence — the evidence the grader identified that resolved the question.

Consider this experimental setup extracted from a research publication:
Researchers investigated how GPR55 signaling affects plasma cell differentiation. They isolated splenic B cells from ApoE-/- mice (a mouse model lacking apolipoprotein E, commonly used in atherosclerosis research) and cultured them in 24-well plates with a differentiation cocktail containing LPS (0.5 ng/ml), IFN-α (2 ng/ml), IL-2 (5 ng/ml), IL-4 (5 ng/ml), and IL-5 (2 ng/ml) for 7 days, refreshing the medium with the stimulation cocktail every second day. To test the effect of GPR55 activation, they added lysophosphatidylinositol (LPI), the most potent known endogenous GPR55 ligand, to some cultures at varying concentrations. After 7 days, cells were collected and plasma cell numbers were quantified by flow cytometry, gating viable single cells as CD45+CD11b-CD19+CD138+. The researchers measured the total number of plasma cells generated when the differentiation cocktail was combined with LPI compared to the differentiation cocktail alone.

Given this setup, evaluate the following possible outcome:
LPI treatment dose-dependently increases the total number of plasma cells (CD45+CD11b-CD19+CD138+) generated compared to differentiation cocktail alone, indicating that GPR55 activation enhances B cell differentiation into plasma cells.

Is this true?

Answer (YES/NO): NO